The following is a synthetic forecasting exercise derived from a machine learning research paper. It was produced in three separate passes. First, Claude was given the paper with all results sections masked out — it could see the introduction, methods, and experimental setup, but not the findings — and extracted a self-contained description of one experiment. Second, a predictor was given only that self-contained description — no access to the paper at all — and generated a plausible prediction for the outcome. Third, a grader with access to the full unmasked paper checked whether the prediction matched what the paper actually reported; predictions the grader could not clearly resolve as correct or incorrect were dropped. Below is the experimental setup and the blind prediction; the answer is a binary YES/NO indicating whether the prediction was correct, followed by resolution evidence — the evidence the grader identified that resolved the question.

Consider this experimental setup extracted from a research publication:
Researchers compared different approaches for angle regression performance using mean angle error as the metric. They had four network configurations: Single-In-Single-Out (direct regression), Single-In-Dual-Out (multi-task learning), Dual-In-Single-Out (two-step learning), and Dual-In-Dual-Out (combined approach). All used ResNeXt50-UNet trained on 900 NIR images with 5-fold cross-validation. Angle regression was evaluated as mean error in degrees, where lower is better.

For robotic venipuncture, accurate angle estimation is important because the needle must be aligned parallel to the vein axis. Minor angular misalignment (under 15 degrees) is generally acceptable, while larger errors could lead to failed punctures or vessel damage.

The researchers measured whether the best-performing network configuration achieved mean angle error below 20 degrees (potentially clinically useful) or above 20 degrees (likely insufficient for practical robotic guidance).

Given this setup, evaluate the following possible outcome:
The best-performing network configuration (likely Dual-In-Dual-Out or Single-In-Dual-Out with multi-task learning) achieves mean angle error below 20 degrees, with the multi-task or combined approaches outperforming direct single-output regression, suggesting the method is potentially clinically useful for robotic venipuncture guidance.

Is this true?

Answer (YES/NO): YES